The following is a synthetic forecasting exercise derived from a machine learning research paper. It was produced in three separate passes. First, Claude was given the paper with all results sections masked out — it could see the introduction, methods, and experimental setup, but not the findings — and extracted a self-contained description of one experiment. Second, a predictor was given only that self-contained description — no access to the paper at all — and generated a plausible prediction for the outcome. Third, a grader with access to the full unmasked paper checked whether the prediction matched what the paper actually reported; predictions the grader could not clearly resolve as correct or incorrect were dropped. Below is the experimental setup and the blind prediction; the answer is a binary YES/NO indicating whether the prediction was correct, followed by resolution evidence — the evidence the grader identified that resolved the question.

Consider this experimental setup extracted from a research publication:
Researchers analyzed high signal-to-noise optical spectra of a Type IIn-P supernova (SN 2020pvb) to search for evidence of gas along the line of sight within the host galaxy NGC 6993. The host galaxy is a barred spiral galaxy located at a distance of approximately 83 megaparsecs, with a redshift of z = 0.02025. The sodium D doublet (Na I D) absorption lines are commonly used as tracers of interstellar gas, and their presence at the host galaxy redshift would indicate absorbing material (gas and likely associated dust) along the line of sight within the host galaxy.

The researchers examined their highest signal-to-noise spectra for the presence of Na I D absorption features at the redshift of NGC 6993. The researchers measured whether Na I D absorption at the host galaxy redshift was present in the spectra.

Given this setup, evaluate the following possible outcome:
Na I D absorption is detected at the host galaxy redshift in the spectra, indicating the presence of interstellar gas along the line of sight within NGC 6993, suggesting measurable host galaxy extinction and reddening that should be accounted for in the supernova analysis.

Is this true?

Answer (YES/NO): NO